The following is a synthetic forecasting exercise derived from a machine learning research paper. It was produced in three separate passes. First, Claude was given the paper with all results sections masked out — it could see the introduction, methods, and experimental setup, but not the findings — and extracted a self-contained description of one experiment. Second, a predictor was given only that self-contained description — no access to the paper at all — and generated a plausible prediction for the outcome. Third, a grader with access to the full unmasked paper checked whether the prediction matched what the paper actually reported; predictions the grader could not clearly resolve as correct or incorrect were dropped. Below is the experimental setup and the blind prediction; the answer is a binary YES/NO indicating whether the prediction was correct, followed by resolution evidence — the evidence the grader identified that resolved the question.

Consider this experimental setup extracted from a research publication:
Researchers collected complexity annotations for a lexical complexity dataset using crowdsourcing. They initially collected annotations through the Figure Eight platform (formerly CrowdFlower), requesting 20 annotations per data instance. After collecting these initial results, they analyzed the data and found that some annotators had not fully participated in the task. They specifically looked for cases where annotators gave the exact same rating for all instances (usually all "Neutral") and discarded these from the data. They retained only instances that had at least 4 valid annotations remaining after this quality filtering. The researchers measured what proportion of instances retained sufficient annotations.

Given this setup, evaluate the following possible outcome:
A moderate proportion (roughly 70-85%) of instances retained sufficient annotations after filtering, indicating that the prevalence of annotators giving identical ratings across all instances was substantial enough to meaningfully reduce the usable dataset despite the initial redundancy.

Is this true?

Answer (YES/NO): NO